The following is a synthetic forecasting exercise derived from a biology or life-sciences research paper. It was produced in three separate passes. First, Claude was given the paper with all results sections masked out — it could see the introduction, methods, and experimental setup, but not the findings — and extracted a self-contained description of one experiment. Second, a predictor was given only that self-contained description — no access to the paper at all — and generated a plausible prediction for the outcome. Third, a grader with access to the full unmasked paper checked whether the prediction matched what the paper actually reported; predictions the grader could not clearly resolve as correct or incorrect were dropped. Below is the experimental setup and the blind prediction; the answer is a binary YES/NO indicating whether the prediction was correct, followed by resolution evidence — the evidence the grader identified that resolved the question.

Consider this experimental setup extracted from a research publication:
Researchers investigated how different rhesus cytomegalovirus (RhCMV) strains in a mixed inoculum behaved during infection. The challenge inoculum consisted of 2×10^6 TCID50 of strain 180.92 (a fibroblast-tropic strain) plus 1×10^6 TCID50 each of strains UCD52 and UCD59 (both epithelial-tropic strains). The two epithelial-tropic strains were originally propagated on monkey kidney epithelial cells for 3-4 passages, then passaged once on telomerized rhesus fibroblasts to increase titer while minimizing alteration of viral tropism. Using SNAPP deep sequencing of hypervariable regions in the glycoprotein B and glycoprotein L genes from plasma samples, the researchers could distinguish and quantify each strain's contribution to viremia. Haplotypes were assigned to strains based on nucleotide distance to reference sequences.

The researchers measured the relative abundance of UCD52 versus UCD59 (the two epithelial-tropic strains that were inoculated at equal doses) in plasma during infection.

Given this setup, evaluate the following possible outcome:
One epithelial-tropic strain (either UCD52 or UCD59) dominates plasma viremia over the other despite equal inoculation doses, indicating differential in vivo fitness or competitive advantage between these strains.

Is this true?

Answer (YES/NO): YES